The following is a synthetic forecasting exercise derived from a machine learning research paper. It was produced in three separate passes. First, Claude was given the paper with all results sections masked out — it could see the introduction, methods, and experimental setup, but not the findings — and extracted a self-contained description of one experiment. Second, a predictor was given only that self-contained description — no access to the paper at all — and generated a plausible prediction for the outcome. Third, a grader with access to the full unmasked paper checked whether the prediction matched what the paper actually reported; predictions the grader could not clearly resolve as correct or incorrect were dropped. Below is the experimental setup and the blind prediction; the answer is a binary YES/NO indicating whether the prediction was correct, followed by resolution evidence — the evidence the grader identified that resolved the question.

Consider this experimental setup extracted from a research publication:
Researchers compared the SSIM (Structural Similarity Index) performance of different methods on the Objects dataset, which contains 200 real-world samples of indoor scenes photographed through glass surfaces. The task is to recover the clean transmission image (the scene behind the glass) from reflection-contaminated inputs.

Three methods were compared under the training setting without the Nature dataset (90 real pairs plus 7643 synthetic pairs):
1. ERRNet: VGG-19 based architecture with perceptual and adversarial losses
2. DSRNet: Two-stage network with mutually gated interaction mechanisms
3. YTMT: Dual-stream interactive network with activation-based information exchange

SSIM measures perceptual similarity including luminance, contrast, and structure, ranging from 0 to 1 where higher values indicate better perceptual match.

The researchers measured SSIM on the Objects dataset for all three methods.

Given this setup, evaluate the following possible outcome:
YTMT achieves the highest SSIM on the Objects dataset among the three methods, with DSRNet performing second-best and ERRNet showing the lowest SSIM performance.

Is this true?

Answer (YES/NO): NO